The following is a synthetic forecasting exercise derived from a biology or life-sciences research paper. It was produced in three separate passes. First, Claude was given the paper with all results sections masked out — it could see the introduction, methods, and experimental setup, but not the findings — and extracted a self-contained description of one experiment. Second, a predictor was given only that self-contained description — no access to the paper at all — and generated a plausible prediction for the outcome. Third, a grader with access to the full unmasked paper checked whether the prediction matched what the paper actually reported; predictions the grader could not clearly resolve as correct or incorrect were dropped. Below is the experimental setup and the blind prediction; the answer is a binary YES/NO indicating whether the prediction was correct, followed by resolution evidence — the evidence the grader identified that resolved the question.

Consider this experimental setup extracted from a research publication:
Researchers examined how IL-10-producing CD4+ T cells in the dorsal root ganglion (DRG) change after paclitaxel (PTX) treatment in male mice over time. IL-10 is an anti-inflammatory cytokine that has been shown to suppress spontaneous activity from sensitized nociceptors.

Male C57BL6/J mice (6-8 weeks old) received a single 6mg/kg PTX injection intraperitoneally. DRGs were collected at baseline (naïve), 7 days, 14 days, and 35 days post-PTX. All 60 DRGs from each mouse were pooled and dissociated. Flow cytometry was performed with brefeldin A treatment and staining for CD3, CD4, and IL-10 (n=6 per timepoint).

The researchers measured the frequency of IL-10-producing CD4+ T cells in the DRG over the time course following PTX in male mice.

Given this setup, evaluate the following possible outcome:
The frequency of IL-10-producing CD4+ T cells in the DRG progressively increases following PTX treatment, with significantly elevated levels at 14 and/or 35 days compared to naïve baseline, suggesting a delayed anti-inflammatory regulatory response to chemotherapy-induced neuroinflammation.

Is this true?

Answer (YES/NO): NO